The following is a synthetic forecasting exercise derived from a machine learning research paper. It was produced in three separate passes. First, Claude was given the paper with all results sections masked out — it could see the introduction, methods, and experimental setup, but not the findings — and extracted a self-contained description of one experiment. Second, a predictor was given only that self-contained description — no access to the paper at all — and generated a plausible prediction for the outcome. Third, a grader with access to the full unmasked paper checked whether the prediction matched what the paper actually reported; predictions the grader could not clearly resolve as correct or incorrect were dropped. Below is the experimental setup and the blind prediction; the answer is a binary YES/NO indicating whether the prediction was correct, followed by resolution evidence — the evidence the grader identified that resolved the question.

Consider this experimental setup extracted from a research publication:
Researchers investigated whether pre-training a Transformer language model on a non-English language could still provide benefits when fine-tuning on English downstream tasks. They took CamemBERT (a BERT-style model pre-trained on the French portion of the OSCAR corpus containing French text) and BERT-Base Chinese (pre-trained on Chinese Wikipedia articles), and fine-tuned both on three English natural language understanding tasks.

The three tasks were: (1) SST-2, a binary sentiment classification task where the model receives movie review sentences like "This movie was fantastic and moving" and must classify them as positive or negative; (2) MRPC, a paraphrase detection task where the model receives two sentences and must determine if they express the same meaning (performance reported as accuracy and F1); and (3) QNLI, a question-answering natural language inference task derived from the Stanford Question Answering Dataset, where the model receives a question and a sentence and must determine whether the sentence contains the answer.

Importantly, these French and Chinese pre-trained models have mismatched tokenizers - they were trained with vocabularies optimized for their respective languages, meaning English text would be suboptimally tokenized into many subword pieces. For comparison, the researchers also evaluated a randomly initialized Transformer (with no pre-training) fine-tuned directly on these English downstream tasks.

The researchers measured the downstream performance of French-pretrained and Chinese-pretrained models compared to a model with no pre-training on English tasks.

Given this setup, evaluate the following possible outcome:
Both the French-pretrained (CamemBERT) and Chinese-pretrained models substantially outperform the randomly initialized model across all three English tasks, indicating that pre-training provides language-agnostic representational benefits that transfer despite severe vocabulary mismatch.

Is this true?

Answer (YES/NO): YES